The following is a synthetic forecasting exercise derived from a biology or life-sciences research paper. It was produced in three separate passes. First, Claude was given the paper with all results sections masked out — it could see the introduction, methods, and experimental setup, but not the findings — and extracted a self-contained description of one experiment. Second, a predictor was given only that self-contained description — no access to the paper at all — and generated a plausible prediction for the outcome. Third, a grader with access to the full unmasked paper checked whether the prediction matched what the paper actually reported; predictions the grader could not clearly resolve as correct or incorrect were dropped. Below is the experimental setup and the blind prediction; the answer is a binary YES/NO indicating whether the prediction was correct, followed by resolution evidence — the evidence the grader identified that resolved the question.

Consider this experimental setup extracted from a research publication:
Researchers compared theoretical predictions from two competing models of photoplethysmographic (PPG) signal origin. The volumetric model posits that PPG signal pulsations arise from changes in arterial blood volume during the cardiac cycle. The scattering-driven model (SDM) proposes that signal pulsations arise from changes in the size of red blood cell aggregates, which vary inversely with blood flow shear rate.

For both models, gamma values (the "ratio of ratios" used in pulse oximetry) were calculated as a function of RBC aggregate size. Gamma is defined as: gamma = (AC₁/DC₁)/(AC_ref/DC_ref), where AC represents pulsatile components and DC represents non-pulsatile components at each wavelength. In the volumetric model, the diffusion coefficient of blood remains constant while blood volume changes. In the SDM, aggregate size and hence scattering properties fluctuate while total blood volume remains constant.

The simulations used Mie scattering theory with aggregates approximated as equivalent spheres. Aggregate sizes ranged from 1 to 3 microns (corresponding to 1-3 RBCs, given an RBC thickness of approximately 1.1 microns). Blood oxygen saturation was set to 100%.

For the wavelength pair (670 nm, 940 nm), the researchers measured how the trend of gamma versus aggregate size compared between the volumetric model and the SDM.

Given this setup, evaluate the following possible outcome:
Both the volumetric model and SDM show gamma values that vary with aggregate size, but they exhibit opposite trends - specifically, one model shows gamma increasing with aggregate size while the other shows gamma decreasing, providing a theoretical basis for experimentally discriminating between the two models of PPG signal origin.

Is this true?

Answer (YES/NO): YES